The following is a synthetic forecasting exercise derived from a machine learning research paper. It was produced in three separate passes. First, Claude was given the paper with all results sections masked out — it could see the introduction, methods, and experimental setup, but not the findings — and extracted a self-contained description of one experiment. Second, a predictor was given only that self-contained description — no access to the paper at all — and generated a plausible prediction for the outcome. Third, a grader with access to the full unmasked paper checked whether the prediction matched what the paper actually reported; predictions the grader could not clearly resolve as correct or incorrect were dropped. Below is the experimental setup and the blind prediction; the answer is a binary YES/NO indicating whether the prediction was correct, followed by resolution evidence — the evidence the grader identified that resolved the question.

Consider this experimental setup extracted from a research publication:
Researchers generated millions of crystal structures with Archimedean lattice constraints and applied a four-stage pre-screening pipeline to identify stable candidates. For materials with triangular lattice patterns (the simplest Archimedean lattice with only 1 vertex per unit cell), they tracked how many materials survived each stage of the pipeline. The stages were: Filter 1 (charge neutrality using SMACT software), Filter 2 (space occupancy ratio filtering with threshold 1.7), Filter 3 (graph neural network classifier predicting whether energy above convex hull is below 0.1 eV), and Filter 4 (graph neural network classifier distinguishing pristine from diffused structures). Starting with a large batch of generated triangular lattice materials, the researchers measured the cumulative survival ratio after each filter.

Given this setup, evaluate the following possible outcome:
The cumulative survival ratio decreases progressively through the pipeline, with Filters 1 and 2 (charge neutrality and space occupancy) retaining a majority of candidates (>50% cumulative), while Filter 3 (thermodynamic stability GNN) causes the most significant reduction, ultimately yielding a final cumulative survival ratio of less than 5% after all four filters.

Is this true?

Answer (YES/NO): NO